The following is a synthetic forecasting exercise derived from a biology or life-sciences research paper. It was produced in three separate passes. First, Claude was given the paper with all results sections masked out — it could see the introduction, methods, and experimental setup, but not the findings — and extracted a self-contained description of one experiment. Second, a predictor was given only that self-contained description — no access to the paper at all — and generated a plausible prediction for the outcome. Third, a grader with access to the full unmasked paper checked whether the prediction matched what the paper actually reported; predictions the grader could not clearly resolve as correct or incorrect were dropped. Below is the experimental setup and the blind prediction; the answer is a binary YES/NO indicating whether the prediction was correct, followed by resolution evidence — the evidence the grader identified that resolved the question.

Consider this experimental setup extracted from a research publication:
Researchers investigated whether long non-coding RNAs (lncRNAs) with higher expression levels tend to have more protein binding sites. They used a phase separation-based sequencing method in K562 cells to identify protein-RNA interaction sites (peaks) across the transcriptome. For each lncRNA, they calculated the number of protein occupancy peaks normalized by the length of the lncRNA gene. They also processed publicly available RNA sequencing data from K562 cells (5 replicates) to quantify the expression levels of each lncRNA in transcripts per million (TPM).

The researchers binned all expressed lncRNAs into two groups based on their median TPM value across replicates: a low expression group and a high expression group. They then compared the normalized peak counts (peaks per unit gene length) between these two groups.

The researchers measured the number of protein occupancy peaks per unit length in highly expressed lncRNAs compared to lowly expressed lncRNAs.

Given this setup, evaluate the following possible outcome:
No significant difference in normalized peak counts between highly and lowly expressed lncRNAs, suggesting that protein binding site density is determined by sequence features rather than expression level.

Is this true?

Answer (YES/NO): NO